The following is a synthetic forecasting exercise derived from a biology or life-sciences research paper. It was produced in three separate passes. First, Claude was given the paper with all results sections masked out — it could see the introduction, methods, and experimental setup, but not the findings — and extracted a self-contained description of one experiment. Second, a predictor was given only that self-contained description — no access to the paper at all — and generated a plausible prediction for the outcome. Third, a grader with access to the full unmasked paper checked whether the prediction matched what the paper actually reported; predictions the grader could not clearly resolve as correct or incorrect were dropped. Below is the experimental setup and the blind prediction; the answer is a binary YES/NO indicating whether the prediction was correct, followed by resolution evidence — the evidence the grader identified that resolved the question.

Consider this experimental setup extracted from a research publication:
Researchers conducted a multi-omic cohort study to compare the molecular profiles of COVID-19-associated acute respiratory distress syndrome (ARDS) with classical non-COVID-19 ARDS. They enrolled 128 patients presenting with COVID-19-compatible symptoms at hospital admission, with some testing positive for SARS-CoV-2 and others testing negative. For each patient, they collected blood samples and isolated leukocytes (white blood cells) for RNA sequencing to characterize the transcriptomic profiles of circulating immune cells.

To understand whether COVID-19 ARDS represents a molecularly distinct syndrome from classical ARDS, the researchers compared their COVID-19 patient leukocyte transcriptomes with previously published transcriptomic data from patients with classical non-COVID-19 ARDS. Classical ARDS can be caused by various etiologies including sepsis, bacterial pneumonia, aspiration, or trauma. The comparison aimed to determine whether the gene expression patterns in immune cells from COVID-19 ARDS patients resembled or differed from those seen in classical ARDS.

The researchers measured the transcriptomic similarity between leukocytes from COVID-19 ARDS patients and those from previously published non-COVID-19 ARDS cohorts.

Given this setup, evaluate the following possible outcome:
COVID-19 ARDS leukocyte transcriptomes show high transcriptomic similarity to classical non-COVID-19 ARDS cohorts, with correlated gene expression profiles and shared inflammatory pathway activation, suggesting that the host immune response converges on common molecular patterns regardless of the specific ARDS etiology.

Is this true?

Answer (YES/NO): NO